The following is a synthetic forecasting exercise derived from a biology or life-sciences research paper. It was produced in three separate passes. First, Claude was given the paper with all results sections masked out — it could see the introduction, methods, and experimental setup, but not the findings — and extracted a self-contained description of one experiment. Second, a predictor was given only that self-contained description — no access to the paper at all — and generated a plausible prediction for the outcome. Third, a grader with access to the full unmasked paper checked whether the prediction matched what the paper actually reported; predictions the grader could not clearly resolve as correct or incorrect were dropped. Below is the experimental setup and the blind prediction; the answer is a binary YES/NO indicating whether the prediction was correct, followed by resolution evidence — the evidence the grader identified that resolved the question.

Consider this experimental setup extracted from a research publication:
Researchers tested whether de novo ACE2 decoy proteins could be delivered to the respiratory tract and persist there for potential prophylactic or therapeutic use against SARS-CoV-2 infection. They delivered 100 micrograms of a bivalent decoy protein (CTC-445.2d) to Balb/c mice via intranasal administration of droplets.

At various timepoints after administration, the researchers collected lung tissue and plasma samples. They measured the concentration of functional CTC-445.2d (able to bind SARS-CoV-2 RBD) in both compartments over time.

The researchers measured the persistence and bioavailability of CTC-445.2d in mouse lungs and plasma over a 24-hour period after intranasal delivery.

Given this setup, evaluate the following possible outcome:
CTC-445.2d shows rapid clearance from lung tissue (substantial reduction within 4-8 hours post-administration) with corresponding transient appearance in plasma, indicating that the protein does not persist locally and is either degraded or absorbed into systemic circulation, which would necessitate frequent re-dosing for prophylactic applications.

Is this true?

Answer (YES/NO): NO